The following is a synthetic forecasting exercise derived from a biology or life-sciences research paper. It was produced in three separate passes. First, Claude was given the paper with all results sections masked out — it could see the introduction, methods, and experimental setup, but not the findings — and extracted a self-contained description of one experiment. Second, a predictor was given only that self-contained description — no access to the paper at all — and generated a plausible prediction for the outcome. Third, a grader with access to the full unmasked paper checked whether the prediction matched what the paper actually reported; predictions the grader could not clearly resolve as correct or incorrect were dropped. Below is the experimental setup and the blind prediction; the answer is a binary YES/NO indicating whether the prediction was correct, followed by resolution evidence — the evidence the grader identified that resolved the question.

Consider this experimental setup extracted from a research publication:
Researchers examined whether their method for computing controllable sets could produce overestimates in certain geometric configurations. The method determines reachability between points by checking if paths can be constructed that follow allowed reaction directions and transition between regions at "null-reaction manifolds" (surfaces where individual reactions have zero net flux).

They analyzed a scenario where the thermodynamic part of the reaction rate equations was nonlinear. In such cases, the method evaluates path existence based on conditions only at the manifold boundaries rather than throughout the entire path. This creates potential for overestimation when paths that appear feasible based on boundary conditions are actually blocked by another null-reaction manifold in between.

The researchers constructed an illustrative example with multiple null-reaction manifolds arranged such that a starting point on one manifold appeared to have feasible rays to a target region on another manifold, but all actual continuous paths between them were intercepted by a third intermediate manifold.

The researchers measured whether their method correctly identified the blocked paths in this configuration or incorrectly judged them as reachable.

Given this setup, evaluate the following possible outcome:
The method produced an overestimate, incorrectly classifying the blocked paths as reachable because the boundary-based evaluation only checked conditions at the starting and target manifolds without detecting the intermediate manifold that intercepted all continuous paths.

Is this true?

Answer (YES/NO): YES